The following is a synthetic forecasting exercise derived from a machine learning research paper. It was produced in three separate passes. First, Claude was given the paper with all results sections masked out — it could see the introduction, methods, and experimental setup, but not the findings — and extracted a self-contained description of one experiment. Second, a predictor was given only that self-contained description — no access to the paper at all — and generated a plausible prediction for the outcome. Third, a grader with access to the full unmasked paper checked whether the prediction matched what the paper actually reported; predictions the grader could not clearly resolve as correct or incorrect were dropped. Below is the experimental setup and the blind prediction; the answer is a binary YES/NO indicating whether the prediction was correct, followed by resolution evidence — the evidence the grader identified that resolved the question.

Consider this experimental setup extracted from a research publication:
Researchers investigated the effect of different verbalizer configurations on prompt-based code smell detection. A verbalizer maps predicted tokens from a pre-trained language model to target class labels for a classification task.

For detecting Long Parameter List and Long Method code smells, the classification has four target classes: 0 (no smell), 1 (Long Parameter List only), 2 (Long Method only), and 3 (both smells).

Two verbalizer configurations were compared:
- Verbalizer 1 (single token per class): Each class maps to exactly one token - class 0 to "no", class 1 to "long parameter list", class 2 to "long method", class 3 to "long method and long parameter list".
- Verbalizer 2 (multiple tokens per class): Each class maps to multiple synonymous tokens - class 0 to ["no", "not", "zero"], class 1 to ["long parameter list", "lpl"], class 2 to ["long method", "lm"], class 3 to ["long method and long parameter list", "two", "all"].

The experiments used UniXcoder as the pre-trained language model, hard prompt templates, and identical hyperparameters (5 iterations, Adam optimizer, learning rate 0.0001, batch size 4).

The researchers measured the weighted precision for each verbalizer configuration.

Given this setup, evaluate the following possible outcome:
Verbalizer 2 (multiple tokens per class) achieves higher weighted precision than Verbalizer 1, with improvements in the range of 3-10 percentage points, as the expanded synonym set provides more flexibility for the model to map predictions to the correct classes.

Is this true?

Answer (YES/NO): NO